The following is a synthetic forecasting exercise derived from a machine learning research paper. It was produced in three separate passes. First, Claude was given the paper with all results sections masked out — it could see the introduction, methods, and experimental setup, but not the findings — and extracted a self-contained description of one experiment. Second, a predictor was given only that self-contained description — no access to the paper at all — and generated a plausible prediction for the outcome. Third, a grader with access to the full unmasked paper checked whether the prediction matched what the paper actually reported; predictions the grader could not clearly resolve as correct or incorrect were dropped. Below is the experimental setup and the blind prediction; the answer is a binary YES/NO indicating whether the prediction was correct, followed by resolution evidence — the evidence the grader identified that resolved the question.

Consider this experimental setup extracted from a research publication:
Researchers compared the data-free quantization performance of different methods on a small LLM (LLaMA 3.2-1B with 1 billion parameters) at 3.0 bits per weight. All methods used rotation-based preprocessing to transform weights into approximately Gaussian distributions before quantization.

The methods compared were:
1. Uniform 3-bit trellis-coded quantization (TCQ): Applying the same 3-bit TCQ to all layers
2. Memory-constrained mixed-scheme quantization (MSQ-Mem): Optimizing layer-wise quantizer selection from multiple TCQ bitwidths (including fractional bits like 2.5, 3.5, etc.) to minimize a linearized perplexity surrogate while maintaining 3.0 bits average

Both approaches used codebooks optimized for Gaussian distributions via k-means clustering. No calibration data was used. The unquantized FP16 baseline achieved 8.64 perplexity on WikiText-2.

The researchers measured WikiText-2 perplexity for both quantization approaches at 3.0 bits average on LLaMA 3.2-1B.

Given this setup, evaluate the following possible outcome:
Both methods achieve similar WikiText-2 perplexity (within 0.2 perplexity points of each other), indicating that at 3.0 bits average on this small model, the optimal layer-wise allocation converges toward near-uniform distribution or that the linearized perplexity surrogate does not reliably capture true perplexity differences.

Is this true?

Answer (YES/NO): NO